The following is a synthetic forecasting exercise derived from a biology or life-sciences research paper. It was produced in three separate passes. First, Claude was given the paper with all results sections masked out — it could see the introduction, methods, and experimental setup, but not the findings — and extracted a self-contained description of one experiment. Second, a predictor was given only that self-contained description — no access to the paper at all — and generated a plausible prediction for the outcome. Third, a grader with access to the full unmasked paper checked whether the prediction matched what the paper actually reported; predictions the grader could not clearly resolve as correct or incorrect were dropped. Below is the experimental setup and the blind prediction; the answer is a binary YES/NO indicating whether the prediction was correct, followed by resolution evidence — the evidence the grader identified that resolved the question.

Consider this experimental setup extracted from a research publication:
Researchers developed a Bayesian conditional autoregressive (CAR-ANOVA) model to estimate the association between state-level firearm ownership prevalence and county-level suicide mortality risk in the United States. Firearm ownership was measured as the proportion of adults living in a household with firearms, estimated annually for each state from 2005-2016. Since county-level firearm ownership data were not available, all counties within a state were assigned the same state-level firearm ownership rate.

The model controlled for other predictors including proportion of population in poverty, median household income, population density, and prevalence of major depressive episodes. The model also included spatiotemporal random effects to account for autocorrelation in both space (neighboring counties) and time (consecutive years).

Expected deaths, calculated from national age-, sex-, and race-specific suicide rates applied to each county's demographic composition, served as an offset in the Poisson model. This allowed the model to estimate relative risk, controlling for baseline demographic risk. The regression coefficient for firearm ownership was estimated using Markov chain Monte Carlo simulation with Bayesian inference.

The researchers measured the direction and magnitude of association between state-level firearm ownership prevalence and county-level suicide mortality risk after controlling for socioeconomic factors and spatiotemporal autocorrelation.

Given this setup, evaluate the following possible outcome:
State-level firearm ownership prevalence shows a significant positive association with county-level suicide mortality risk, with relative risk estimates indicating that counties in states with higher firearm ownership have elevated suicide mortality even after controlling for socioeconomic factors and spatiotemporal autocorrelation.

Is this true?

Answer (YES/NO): YES